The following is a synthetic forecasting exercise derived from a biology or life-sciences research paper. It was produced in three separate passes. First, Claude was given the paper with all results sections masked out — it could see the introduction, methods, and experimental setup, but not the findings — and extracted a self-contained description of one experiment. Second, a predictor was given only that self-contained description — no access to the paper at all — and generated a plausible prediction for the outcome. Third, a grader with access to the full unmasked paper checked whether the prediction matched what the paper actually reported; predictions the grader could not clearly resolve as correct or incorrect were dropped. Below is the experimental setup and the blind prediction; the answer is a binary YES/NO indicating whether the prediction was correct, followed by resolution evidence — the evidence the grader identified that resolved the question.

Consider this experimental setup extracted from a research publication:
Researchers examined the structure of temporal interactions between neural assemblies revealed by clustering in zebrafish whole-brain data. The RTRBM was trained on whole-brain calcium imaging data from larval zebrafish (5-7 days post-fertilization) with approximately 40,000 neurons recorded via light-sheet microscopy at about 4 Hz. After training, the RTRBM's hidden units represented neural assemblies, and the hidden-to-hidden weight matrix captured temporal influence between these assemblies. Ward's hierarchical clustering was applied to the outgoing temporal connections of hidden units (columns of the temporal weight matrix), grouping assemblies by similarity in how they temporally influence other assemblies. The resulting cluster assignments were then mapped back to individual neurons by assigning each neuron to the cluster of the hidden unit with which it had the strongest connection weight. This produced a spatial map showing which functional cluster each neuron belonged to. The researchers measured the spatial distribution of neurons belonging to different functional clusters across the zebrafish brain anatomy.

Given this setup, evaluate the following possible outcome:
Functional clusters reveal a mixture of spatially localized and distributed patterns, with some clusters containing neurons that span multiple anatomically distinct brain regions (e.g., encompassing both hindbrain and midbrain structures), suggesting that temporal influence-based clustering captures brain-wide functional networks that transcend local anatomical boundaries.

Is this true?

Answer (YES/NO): NO